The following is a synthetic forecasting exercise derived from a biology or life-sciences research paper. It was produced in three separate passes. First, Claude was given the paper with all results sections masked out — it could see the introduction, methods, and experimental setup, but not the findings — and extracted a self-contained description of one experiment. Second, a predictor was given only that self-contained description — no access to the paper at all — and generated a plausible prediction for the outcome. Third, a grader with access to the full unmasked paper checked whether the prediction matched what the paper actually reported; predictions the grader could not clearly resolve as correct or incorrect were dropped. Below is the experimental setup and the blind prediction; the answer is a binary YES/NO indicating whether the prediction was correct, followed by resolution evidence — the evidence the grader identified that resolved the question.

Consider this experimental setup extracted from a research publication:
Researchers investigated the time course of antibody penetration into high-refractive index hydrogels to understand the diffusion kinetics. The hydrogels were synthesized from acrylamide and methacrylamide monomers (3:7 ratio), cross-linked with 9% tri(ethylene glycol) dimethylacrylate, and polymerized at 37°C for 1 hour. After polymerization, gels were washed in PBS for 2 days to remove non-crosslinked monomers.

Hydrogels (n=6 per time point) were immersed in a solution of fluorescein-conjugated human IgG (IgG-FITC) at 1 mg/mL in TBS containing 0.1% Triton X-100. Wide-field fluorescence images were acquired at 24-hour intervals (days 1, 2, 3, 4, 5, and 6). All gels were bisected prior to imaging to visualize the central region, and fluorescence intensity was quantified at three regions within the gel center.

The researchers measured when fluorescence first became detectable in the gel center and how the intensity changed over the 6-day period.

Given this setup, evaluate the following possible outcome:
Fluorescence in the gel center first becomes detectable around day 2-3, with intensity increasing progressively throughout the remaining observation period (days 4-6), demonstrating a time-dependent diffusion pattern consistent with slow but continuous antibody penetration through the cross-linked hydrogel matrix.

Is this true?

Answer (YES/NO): NO